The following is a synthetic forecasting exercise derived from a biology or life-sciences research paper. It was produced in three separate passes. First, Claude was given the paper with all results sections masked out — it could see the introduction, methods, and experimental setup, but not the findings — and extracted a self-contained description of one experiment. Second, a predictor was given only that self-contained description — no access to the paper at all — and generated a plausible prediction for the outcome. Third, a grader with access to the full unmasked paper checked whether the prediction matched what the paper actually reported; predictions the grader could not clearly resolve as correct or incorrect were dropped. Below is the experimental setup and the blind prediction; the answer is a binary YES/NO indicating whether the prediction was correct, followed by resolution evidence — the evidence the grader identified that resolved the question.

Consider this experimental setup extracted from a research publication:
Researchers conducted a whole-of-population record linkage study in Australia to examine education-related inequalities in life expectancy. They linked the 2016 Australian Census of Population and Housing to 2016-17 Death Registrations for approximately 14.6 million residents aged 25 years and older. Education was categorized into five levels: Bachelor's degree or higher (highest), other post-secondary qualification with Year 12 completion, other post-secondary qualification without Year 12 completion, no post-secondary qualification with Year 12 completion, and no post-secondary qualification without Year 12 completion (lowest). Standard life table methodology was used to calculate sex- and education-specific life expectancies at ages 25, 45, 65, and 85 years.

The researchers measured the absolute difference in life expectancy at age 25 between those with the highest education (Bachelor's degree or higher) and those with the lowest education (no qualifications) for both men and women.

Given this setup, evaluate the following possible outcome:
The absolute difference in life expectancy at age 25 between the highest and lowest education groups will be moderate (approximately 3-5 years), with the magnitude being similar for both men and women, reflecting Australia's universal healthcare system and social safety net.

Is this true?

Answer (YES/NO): NO